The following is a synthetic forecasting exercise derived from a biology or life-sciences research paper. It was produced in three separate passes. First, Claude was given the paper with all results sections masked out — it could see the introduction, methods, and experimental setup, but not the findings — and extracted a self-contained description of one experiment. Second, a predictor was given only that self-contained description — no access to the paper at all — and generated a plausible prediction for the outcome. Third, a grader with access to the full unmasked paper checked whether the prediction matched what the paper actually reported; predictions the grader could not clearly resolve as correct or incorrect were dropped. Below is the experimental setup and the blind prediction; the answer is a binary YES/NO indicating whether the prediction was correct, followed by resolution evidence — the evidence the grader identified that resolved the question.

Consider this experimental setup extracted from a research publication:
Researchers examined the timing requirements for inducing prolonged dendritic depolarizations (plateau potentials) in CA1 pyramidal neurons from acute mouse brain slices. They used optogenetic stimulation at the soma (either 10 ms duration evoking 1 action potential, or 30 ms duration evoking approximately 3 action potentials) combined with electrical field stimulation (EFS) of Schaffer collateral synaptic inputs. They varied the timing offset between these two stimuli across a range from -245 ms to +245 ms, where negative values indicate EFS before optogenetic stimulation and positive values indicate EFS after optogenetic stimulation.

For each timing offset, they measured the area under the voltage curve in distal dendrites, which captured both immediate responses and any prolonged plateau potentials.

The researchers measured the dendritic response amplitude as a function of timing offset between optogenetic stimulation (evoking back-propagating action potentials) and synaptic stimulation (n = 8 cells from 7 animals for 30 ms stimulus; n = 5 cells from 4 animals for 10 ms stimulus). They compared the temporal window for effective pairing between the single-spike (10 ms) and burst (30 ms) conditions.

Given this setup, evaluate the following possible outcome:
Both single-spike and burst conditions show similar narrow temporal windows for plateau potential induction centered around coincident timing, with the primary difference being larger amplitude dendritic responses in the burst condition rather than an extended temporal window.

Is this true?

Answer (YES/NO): NO